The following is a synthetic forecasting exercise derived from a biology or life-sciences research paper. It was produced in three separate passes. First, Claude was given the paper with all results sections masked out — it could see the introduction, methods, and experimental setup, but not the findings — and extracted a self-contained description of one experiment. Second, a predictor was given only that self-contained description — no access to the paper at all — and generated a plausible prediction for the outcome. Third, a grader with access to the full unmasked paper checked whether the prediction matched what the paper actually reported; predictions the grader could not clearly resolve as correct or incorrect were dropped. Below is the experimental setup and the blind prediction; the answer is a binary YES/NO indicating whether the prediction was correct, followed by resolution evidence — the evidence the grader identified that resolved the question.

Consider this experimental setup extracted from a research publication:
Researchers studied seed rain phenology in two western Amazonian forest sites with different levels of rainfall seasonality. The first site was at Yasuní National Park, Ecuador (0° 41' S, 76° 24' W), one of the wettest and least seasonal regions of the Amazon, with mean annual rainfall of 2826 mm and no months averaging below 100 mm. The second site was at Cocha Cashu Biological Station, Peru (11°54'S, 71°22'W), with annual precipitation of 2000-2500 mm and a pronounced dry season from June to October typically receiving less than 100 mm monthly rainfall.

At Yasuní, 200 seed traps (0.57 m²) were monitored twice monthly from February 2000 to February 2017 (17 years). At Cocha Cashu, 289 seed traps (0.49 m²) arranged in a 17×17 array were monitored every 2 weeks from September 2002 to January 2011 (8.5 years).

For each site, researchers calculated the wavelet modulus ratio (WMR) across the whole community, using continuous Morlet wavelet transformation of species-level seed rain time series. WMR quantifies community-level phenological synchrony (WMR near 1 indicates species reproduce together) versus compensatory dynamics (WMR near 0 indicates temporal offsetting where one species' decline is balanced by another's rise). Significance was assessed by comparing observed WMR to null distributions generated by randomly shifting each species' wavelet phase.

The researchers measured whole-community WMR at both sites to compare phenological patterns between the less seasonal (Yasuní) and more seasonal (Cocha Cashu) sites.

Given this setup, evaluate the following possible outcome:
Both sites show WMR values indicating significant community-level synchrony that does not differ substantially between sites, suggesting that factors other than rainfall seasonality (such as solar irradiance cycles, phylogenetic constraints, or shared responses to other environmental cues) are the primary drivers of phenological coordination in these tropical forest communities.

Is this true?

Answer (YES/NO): NO